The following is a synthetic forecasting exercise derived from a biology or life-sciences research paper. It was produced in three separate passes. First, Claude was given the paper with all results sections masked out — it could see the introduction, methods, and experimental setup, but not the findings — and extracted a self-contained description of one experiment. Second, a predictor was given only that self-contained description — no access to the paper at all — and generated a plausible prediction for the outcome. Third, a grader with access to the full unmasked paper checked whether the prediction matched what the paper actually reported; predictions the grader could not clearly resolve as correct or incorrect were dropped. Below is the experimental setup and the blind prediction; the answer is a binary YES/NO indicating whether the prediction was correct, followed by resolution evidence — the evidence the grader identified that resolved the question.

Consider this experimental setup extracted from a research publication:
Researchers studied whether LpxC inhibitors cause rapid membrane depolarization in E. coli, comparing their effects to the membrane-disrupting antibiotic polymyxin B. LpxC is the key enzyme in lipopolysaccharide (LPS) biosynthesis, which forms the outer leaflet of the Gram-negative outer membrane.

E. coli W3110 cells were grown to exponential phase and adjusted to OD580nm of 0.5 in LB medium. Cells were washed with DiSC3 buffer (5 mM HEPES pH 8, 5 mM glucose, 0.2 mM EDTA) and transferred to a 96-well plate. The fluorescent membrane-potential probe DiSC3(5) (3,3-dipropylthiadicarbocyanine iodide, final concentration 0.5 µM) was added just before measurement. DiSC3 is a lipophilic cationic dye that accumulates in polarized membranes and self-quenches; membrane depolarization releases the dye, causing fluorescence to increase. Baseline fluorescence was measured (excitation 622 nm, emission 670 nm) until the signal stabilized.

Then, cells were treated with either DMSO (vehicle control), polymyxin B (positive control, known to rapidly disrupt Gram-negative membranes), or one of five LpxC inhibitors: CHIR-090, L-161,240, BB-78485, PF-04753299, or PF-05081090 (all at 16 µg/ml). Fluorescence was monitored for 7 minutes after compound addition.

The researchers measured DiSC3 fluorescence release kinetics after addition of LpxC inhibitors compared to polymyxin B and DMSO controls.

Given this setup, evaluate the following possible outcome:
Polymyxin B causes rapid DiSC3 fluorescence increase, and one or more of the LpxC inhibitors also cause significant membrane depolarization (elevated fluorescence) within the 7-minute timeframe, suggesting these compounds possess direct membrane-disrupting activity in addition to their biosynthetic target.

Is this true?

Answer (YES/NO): NO